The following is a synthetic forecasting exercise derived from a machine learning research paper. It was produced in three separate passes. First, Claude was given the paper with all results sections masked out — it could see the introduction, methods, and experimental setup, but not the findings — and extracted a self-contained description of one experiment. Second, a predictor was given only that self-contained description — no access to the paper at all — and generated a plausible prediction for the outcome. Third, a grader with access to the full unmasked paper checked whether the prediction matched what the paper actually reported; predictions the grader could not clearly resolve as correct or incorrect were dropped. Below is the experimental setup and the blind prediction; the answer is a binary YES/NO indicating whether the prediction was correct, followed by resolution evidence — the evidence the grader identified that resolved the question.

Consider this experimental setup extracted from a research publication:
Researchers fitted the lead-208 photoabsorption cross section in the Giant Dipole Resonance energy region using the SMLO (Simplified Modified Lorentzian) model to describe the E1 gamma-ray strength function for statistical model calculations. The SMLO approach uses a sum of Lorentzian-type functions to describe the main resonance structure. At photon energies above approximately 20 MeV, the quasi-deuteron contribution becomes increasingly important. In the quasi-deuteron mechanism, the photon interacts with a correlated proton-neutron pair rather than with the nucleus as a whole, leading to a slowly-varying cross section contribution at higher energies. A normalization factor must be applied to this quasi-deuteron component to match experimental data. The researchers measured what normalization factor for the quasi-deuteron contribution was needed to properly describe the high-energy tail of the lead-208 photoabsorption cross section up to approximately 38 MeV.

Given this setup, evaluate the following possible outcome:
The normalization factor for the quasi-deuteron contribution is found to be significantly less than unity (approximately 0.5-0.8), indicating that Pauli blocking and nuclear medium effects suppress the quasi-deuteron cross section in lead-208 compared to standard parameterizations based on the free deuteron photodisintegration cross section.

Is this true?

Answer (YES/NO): YES